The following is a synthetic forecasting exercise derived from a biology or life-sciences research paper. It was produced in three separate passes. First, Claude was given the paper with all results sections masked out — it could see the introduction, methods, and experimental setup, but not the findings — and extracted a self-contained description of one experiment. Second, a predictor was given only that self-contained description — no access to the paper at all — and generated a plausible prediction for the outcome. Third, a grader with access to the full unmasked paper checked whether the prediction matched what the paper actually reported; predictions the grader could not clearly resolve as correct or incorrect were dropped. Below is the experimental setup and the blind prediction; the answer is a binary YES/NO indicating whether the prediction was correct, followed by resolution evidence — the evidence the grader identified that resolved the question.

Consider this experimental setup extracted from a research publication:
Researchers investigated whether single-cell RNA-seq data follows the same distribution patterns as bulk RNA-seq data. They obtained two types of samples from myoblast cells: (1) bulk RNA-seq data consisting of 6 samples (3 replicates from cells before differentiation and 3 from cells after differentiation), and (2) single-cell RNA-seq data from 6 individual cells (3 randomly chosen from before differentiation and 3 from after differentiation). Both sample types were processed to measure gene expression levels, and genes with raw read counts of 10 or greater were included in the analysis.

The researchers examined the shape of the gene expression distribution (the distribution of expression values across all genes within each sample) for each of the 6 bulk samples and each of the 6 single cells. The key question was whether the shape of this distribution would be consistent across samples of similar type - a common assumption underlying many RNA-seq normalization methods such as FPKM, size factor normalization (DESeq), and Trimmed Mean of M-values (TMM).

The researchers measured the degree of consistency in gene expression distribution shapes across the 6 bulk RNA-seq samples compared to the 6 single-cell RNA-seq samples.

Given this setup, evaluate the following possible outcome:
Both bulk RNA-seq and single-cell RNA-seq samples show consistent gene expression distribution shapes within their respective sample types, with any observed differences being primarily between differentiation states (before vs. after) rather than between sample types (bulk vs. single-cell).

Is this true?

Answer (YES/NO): NO